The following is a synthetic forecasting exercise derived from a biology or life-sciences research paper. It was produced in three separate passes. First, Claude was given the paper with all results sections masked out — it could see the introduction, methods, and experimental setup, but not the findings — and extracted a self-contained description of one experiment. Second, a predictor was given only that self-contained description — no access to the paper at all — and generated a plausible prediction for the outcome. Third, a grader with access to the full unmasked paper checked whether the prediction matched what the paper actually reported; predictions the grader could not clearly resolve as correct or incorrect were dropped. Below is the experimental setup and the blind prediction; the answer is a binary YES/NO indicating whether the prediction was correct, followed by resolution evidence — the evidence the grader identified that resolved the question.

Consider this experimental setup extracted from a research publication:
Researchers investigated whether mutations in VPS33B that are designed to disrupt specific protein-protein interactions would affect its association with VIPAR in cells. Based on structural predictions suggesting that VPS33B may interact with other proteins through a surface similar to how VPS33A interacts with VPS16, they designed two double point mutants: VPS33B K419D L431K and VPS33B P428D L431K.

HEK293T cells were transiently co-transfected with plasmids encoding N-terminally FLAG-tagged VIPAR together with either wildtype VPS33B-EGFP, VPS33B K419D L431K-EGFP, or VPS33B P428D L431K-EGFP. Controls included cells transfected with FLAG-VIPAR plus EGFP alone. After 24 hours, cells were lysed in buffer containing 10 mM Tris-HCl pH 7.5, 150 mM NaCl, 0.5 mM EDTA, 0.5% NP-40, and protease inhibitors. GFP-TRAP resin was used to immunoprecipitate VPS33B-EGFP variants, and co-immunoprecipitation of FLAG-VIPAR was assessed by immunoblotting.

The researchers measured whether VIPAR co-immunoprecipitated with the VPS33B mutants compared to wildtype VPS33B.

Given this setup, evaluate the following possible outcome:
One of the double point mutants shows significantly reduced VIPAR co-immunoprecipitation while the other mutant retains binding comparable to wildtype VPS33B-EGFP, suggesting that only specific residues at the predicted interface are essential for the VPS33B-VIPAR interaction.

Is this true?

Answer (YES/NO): NO